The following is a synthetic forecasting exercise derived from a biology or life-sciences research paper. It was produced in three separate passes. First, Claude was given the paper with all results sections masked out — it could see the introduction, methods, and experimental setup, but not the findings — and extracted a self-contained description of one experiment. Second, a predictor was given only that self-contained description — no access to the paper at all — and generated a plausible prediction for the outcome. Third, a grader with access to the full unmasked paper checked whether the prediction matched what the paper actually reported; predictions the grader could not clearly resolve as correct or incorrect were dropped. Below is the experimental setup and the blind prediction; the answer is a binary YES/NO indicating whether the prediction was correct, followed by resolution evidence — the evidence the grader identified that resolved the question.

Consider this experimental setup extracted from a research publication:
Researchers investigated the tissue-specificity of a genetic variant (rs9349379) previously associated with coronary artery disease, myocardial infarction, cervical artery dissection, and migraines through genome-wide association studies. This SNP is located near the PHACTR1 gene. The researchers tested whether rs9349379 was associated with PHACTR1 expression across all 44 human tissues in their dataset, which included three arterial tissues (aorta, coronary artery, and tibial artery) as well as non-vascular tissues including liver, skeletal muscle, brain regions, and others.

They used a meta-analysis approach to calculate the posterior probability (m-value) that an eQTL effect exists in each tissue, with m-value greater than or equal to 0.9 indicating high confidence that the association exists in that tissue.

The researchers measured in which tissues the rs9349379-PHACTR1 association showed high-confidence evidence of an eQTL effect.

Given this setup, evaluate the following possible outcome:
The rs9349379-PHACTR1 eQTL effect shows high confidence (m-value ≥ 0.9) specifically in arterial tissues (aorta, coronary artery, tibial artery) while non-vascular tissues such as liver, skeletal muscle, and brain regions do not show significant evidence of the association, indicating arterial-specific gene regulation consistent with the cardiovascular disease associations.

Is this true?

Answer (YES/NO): YES